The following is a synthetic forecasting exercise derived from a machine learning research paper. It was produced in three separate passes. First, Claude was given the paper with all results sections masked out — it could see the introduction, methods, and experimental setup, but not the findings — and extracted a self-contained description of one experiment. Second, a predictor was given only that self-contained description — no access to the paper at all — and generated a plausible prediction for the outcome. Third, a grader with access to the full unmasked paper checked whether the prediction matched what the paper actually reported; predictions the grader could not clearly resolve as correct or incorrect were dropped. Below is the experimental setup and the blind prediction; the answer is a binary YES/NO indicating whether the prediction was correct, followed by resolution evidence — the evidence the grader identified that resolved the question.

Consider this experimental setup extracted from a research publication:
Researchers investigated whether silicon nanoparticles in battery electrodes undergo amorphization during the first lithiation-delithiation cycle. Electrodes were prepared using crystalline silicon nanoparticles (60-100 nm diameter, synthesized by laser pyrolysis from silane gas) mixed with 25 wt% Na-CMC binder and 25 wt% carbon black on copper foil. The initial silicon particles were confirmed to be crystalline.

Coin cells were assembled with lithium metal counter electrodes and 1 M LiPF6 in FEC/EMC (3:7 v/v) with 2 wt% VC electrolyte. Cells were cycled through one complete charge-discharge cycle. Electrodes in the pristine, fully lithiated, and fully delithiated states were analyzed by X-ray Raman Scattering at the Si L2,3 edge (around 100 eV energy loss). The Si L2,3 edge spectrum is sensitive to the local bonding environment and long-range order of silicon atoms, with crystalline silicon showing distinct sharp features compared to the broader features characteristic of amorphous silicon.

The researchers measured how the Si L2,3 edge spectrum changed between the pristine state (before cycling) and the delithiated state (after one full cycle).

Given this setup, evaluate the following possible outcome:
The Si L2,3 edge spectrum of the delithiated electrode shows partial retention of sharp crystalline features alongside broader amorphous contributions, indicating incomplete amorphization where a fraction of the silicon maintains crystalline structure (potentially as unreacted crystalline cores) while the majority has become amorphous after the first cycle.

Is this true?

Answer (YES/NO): NO